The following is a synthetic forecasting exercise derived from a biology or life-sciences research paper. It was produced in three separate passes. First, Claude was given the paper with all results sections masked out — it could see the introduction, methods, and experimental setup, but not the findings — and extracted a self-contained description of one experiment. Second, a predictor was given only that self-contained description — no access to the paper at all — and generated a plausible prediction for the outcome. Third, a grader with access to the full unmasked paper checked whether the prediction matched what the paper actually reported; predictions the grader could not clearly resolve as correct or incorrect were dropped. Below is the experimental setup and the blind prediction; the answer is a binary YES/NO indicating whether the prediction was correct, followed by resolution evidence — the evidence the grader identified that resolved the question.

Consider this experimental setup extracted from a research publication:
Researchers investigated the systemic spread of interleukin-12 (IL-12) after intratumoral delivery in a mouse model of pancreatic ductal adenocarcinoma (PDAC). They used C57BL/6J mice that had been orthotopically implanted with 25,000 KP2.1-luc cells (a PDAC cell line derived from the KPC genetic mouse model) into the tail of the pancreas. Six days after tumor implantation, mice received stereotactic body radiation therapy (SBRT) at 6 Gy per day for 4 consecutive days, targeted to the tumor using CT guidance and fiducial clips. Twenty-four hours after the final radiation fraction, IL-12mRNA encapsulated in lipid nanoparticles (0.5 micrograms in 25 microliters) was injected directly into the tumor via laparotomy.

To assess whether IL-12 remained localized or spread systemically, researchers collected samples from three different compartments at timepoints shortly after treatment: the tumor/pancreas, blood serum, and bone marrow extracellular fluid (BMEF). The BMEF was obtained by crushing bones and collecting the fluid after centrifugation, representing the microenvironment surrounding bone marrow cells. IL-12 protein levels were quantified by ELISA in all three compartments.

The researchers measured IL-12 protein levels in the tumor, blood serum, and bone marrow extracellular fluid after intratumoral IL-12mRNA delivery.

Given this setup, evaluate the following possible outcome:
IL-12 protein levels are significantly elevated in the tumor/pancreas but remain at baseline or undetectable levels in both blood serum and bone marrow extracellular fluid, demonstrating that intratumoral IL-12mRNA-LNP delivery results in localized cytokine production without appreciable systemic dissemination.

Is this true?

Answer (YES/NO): NO